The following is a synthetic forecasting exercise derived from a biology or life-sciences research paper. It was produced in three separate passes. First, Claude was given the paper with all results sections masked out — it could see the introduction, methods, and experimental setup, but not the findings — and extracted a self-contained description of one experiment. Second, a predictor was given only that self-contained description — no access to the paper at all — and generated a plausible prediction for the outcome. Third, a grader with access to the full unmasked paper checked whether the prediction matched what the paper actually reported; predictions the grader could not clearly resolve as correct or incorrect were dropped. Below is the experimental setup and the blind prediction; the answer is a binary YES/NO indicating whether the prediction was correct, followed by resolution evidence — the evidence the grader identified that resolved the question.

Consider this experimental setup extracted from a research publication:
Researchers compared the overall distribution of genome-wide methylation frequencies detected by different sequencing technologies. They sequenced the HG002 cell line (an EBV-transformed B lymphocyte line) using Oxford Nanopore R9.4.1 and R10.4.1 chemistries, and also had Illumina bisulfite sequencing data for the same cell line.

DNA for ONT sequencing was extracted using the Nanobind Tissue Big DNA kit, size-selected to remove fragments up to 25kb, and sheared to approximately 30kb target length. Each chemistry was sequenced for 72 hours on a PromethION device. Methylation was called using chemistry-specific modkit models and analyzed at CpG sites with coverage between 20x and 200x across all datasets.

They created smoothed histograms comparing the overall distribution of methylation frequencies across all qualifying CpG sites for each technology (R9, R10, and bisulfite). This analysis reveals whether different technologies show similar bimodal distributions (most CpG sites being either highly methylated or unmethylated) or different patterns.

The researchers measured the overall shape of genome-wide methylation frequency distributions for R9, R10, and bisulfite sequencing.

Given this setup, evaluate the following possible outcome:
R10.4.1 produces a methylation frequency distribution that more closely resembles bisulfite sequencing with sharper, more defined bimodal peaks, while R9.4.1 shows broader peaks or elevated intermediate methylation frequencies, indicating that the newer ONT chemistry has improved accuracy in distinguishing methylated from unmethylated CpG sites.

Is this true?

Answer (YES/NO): YES